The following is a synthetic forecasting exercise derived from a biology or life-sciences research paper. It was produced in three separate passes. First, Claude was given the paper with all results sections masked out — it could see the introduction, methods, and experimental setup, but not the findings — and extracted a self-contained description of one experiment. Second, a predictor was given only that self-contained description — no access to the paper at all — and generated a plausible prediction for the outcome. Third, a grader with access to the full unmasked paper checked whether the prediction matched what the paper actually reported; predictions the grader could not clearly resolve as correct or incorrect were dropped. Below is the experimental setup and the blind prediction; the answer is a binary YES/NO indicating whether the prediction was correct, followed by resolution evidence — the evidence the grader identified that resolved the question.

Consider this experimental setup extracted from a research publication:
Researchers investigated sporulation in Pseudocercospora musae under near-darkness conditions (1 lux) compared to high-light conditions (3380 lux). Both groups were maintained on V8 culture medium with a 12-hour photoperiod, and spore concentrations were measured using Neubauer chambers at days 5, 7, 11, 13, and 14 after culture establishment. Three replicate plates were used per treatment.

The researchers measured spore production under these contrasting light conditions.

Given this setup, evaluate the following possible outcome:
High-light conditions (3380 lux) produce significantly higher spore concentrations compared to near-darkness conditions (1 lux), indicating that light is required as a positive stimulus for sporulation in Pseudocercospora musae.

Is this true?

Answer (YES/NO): YES